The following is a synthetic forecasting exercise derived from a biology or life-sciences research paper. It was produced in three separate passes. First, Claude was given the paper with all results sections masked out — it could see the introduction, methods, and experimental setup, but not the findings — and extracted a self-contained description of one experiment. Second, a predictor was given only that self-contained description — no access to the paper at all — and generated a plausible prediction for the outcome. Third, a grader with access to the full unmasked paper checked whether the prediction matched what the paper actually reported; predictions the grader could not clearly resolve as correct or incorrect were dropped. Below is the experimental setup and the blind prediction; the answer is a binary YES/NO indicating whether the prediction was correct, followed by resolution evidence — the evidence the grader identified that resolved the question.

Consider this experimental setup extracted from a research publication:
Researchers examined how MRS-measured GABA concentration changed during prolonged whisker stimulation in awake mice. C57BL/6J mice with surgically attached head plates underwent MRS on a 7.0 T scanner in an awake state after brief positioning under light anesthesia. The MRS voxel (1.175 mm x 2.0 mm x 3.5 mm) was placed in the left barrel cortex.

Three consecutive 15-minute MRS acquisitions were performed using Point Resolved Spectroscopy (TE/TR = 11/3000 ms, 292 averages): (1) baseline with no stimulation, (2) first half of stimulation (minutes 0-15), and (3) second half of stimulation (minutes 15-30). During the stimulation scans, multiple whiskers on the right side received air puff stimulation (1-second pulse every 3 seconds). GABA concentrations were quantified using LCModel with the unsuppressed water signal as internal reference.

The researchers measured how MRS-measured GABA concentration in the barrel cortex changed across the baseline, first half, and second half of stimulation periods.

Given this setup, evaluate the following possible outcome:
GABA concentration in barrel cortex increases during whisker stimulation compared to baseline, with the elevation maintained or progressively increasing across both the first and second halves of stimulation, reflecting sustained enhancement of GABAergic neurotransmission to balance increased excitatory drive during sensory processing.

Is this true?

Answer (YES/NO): NO